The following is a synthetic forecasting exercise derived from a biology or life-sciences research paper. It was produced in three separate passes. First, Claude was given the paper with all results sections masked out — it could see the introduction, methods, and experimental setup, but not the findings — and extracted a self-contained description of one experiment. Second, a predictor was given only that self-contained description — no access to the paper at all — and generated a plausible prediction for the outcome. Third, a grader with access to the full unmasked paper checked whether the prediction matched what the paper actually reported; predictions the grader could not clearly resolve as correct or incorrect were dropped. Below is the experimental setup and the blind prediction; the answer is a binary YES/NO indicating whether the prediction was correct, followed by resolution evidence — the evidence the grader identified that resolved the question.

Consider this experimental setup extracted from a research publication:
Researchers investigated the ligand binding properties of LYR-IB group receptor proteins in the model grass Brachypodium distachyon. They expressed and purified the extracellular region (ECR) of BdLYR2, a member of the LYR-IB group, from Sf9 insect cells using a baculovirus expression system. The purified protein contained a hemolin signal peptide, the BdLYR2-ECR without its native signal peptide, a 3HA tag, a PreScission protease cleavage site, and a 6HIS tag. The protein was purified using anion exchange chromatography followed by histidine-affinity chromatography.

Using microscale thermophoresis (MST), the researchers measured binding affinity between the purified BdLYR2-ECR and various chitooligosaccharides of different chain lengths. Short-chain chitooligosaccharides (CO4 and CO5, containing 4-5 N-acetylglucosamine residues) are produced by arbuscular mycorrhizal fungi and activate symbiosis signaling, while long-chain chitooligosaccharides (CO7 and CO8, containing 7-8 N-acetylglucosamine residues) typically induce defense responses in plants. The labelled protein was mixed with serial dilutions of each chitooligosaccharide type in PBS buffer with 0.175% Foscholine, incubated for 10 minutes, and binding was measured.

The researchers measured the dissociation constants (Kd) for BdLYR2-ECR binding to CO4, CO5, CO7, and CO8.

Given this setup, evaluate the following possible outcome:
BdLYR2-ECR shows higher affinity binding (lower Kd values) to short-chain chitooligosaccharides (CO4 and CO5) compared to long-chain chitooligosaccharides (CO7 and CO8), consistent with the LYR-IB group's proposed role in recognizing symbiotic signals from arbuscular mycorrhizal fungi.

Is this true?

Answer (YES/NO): NO